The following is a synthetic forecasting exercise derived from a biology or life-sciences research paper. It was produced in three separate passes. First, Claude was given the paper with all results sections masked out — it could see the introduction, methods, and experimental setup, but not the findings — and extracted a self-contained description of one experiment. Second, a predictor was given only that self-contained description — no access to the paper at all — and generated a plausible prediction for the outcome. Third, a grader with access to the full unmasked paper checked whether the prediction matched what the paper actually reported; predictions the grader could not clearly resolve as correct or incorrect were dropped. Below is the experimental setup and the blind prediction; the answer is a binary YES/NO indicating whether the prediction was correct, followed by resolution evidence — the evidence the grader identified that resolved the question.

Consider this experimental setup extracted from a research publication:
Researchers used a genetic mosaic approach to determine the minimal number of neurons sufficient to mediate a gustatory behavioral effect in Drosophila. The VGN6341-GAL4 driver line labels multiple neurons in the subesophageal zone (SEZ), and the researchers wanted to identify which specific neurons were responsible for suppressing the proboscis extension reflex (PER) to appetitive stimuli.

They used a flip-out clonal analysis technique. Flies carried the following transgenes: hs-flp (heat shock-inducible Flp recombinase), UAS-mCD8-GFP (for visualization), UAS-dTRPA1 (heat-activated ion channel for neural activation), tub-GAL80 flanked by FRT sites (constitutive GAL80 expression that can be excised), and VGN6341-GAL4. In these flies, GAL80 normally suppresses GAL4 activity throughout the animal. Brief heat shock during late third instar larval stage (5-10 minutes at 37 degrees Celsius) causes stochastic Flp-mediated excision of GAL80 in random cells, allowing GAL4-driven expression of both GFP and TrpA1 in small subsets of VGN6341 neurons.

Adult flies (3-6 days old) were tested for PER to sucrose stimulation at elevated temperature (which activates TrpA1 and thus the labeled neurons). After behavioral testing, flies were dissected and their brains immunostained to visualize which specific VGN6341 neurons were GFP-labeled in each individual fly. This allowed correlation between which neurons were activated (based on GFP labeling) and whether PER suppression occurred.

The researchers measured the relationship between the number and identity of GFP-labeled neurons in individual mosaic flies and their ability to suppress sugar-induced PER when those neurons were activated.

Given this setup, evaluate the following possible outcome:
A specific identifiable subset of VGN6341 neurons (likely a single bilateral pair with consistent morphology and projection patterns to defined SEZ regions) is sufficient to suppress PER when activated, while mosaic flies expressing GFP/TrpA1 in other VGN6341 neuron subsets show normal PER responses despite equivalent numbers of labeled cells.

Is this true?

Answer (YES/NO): YES